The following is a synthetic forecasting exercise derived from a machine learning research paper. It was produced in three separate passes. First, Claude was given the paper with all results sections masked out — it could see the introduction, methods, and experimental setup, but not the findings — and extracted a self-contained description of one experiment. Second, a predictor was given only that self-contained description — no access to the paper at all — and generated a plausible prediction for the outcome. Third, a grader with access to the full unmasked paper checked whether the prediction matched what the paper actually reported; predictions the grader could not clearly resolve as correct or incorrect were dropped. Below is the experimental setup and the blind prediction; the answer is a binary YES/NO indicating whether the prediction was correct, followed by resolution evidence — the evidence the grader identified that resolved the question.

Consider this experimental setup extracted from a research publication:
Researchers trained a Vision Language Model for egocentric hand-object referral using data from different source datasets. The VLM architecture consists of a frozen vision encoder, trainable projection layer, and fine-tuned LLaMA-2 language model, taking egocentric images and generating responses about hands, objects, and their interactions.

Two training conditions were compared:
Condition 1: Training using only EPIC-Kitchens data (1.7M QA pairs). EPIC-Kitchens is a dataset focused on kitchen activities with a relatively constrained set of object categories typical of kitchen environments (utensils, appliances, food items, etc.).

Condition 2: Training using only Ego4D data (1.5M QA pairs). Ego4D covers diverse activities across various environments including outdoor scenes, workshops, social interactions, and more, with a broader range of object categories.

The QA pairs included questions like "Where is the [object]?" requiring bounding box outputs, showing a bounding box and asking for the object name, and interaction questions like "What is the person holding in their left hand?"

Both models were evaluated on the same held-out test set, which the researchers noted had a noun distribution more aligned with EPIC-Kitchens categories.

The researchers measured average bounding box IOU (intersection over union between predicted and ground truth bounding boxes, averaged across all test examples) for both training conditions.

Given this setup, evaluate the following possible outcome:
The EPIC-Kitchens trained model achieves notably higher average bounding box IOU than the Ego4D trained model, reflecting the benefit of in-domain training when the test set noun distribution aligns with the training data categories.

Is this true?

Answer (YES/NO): NO